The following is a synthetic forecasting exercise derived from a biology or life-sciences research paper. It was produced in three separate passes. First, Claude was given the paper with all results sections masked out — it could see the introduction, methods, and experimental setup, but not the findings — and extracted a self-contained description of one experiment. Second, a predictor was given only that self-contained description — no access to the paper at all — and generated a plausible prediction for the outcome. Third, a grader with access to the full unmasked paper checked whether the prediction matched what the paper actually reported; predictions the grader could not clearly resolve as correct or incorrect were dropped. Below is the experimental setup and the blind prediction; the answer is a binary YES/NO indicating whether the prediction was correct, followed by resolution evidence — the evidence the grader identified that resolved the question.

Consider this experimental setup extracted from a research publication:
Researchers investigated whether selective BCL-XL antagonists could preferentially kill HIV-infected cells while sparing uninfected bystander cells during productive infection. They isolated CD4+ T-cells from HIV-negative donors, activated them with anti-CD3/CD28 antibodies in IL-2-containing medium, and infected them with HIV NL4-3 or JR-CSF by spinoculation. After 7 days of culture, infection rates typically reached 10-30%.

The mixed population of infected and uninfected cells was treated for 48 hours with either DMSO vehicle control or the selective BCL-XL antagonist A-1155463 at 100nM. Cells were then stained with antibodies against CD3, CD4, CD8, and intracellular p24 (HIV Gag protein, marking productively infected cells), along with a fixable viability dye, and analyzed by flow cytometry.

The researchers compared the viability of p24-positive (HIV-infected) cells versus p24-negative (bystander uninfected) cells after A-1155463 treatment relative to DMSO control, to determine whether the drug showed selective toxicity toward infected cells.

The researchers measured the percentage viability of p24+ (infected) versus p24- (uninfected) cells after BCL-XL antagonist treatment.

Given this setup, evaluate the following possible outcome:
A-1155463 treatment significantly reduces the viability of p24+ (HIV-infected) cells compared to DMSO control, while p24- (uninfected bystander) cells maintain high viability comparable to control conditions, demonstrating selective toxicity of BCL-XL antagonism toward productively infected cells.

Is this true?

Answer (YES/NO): YES